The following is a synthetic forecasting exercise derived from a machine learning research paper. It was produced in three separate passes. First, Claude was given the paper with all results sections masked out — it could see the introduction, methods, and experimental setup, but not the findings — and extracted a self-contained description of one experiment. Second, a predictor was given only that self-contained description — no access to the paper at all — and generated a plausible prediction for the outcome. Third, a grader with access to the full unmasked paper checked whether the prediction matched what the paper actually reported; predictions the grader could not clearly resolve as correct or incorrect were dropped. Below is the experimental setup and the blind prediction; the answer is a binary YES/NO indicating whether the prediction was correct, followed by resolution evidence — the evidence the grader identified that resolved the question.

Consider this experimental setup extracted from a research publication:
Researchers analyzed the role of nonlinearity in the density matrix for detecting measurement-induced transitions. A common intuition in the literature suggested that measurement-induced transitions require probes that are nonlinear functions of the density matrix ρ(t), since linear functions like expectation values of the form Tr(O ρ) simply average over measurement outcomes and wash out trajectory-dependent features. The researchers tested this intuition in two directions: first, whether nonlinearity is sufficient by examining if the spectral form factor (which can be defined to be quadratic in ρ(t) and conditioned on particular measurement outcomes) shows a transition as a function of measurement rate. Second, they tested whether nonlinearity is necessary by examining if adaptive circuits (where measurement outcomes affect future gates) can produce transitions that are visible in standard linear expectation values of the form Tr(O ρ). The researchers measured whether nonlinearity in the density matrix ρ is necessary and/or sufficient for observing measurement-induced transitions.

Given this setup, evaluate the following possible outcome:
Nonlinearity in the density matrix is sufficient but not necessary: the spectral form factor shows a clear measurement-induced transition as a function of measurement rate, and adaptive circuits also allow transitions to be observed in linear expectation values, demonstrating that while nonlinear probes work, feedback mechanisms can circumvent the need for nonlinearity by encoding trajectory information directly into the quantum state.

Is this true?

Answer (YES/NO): NO